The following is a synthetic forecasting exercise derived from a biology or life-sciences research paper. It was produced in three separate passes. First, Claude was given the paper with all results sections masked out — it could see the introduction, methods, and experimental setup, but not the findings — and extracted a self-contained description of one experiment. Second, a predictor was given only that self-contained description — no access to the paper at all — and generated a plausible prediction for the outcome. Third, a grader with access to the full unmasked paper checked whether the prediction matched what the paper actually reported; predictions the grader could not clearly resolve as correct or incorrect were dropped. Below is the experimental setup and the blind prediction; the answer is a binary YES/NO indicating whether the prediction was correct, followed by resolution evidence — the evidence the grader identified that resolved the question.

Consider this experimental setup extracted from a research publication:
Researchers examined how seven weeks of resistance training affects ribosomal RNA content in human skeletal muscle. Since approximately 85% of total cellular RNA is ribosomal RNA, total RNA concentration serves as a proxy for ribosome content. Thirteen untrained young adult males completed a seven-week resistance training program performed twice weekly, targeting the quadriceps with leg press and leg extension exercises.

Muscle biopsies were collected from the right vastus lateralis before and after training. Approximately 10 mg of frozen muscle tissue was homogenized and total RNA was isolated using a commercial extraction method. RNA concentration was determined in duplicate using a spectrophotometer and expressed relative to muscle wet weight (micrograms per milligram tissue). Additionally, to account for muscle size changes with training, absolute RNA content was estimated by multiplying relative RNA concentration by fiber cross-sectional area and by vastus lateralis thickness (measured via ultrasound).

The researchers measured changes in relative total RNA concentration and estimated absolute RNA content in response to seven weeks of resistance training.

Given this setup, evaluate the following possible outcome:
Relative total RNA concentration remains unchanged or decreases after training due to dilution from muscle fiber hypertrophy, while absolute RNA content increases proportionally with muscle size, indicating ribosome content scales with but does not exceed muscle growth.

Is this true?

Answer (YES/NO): YES